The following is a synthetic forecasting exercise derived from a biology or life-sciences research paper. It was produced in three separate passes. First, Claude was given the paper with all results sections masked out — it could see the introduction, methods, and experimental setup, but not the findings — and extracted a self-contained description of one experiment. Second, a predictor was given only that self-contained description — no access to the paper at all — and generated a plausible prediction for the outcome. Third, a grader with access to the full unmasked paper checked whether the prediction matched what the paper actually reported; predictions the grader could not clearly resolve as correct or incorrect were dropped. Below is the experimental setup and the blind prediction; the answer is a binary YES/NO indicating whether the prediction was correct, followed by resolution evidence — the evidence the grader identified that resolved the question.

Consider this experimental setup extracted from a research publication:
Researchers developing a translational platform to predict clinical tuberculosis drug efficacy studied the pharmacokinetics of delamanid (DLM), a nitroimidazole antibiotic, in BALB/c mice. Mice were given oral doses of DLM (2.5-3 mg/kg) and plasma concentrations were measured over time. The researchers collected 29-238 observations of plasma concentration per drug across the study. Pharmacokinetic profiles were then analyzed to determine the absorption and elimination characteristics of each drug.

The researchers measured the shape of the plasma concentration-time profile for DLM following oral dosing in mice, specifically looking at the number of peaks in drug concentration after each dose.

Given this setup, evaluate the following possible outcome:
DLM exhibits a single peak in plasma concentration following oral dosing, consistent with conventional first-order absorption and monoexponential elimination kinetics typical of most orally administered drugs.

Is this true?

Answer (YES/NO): NO